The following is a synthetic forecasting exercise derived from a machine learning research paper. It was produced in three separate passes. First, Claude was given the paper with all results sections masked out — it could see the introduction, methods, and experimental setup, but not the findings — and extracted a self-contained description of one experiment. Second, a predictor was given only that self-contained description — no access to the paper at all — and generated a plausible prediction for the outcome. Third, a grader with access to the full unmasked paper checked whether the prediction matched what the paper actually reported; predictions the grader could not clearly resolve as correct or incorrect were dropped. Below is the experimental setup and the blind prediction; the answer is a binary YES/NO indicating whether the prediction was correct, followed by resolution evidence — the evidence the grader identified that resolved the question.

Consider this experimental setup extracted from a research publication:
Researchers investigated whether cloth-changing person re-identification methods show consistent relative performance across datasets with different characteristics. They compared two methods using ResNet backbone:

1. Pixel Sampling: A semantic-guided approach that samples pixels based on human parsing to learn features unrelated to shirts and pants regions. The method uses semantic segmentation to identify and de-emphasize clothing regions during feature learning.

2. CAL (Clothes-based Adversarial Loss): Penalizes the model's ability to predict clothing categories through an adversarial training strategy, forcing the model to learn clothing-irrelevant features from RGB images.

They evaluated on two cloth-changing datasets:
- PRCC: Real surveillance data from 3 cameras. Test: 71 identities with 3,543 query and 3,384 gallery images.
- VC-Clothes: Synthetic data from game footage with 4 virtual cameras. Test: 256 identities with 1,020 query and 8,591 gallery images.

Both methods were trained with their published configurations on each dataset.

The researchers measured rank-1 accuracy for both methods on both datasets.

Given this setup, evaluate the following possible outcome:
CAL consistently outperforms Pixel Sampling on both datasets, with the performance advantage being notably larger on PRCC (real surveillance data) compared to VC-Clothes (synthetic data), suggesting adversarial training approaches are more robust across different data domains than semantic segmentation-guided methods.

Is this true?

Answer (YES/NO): NO